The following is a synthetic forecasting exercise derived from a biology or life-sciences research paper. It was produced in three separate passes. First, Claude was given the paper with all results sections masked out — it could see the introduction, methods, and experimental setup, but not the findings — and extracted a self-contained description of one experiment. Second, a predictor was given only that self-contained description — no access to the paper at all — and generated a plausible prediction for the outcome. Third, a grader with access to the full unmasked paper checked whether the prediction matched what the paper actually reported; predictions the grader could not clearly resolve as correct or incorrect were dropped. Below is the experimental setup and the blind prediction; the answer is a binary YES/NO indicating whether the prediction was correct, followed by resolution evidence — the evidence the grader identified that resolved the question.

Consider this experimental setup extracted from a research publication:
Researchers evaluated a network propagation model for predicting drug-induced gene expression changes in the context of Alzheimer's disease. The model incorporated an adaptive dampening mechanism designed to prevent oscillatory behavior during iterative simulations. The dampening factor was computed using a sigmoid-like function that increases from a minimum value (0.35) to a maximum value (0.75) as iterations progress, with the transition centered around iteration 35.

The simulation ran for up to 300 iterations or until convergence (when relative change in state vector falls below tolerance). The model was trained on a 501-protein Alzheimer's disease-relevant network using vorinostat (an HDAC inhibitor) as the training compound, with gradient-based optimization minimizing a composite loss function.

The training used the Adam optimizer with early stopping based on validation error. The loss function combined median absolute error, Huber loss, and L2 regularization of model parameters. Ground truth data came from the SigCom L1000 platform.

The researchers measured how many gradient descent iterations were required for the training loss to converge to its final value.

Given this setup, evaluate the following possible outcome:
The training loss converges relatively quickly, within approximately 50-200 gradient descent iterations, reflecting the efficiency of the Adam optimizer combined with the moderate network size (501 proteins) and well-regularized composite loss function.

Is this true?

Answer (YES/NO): NO